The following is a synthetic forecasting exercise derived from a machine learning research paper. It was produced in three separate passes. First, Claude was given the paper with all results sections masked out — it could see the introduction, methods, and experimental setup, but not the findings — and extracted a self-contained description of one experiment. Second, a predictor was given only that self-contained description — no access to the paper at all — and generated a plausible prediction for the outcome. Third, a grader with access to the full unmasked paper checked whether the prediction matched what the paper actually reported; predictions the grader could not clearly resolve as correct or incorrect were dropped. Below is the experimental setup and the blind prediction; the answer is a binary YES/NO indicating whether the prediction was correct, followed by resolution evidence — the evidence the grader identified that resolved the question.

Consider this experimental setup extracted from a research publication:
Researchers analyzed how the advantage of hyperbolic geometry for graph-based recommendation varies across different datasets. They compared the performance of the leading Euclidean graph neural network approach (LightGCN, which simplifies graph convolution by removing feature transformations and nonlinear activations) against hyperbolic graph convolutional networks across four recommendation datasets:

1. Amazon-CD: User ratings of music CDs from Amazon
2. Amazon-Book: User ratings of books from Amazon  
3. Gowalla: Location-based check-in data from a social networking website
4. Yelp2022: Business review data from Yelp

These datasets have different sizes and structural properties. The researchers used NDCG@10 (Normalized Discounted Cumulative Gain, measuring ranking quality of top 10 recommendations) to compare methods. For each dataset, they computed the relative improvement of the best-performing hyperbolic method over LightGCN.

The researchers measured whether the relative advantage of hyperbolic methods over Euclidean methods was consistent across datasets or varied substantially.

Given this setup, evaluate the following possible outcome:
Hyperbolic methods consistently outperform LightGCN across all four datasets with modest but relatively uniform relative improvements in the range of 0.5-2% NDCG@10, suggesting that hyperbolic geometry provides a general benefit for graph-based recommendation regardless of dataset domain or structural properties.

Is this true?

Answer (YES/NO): NO